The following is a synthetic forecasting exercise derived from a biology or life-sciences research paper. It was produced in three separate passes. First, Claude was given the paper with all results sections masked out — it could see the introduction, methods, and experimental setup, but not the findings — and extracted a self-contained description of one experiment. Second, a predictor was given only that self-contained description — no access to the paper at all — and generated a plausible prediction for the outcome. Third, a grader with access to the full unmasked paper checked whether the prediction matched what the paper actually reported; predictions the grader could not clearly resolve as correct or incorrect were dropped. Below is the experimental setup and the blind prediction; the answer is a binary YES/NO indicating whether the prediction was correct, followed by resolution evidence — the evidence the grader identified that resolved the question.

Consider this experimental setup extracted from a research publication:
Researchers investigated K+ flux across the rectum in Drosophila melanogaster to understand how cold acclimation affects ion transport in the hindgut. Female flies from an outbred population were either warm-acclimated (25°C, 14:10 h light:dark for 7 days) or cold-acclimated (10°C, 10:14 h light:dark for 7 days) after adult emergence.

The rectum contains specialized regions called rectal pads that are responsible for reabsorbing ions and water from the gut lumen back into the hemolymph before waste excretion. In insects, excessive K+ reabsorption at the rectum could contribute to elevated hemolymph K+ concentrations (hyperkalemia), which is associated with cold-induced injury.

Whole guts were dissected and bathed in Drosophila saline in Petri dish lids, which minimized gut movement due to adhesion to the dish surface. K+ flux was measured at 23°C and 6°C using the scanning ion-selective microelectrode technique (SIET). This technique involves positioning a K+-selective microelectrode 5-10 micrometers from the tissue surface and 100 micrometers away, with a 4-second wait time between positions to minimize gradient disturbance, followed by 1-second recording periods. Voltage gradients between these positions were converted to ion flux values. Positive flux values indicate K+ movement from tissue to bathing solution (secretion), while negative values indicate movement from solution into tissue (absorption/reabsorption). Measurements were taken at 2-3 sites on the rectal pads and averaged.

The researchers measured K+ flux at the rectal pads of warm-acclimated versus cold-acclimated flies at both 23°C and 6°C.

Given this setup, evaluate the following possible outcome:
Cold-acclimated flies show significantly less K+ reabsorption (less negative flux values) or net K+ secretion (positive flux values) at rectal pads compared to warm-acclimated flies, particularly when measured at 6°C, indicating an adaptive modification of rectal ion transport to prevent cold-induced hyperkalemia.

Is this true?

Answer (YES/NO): NO